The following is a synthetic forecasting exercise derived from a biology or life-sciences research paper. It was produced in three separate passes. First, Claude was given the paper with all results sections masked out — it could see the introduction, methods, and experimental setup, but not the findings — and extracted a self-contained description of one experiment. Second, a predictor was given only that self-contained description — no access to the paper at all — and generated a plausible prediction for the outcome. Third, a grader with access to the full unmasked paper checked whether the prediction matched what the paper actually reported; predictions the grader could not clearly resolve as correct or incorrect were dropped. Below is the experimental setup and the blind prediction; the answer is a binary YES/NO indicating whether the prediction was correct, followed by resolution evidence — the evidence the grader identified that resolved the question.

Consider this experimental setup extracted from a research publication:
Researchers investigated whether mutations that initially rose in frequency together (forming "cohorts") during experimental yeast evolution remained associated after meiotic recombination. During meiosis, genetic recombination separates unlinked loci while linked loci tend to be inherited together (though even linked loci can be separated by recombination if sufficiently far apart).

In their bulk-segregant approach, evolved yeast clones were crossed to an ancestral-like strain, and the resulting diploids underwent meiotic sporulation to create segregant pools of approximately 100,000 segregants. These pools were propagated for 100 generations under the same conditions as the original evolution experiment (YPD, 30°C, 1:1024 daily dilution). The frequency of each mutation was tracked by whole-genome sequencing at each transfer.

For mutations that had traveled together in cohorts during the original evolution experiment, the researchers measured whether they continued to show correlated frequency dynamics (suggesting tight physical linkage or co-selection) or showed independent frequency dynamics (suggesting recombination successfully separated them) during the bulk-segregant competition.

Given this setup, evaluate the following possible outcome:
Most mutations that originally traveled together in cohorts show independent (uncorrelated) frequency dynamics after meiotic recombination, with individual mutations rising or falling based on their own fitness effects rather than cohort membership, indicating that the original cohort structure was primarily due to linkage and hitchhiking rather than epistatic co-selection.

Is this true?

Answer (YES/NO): YES